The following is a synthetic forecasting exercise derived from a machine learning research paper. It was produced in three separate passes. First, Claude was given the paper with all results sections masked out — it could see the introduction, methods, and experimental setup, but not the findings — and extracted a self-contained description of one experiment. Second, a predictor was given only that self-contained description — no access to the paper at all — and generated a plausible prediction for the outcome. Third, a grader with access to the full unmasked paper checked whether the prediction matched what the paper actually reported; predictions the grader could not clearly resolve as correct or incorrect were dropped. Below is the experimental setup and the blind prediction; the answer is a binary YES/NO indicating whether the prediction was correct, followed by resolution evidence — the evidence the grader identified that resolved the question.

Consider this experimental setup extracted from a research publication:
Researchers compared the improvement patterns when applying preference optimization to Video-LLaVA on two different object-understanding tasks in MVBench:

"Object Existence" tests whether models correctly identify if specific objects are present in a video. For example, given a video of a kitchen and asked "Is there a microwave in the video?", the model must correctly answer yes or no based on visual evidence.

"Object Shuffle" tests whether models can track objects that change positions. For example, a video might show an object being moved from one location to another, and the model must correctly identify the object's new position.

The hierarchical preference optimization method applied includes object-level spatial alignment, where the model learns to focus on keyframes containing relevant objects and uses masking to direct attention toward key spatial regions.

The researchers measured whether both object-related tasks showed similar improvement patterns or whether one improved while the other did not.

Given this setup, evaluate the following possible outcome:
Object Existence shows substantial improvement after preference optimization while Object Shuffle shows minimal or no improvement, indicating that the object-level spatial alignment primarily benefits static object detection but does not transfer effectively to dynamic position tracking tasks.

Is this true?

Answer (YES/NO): YES